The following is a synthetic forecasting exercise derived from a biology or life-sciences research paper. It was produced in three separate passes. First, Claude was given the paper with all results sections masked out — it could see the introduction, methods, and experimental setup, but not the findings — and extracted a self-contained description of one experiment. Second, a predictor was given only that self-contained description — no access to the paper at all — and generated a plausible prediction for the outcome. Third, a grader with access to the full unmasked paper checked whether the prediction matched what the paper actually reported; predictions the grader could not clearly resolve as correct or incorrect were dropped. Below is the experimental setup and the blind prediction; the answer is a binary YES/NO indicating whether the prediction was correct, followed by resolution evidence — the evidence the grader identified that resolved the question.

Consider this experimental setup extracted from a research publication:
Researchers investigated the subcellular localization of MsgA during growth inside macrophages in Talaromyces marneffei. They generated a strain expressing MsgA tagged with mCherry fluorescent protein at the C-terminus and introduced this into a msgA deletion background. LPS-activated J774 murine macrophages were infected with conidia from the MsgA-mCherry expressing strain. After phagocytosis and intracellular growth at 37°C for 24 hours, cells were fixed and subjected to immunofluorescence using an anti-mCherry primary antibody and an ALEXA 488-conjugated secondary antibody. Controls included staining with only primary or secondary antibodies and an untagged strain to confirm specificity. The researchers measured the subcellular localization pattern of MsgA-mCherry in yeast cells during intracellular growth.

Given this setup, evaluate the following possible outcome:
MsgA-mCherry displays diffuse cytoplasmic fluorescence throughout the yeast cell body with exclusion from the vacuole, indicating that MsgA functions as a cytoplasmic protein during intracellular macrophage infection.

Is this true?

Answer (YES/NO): NO